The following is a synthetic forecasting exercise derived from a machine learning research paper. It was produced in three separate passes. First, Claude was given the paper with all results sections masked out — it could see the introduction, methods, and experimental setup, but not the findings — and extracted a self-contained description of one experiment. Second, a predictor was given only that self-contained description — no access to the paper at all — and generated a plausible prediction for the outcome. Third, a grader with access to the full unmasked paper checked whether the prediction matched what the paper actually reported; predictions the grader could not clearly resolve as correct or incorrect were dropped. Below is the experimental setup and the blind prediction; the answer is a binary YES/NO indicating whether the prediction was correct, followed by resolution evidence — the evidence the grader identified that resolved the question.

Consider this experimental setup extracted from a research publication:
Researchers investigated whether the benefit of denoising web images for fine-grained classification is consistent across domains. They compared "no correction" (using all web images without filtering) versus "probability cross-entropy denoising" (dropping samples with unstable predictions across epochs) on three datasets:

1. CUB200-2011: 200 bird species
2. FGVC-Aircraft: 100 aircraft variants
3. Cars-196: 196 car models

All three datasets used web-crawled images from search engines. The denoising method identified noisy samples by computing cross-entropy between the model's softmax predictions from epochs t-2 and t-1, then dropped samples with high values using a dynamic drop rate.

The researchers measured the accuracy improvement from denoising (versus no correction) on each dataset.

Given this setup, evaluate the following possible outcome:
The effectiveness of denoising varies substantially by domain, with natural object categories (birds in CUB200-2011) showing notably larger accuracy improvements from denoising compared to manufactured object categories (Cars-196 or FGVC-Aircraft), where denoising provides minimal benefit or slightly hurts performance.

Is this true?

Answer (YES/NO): NO